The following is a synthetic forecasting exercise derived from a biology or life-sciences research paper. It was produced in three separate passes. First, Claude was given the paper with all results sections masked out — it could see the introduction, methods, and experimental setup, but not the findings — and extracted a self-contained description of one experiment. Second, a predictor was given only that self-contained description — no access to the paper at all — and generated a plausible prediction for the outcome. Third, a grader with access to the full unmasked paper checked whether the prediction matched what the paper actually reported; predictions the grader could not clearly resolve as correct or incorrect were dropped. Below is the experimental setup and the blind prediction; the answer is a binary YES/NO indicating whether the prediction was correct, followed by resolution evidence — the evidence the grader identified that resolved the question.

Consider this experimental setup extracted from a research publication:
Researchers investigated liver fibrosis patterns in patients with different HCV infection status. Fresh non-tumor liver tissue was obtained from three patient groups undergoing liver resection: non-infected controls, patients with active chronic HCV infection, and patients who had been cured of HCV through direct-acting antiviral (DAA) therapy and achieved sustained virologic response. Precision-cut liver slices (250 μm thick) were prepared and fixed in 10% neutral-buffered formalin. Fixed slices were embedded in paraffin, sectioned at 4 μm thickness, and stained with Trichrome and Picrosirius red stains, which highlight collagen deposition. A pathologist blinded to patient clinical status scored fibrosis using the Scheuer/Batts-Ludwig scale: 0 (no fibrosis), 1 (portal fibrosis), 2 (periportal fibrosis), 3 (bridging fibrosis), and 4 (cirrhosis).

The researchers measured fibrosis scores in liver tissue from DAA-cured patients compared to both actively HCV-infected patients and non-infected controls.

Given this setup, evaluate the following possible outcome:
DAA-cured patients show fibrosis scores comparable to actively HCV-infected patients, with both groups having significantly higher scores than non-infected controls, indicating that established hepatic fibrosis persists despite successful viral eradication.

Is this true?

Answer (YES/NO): YES